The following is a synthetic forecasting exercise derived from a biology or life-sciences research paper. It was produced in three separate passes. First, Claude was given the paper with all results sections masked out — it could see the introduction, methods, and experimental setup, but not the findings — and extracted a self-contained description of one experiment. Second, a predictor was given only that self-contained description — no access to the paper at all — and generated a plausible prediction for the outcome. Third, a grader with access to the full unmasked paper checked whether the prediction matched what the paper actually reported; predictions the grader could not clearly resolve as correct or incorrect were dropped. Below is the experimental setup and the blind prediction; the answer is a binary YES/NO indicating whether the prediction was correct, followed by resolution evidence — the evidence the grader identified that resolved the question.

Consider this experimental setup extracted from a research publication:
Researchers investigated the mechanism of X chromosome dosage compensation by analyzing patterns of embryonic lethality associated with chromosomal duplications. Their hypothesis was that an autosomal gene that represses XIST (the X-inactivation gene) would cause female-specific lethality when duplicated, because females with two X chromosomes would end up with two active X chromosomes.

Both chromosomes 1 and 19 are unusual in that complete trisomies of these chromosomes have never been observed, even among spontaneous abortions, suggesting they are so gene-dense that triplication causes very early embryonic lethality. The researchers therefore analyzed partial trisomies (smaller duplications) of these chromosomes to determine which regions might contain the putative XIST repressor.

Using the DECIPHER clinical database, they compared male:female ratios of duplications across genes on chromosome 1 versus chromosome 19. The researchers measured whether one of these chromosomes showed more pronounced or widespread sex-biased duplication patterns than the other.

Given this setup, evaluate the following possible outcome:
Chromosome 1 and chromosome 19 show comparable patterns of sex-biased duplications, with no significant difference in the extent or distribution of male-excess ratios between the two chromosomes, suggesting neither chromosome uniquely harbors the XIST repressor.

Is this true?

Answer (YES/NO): NO